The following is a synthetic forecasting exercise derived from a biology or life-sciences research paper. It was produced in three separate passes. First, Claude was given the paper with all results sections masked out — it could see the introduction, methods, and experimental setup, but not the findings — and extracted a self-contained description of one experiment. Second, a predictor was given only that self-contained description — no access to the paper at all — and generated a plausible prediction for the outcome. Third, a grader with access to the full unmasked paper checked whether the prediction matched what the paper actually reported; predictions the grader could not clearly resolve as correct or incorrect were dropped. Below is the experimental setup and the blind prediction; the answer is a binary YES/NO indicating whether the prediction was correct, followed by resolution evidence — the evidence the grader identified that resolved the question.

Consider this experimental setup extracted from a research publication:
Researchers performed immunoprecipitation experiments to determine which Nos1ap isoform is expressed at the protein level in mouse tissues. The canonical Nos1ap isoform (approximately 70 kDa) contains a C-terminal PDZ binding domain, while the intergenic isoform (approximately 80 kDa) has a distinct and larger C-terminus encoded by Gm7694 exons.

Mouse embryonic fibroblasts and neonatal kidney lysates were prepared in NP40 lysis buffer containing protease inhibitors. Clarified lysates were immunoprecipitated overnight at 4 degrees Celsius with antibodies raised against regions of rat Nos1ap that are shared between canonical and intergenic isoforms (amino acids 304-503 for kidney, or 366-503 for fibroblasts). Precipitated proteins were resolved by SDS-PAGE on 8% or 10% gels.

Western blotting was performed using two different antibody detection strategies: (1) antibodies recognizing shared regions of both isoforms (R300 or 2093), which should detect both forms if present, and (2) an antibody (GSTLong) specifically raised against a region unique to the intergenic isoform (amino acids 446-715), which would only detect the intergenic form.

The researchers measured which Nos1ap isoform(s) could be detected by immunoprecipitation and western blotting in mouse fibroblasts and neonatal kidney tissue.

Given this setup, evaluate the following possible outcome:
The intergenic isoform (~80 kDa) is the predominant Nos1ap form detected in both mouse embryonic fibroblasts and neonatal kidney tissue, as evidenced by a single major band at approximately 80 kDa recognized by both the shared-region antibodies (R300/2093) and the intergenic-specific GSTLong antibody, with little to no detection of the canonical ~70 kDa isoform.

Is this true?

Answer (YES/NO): NO